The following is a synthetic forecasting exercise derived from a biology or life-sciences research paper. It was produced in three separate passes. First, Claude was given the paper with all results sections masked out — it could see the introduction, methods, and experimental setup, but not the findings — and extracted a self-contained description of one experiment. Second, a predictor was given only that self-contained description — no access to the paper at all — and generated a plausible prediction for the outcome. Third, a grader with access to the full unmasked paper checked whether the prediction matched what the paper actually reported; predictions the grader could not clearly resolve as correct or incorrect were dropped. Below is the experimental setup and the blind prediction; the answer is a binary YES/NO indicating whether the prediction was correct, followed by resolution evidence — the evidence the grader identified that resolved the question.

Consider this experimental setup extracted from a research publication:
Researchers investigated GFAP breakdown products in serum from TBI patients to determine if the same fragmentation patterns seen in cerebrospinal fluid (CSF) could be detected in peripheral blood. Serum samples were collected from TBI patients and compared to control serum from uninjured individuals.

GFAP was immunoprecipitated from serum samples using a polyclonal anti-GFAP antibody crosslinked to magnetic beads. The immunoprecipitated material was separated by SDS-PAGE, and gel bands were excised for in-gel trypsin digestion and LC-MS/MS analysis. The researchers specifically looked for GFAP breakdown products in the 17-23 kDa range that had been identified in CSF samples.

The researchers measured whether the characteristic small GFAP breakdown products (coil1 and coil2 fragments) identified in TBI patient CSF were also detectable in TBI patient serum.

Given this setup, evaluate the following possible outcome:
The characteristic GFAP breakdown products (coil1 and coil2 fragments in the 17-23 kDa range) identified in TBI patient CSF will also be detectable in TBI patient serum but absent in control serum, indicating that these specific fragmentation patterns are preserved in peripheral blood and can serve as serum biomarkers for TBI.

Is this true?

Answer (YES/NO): NO